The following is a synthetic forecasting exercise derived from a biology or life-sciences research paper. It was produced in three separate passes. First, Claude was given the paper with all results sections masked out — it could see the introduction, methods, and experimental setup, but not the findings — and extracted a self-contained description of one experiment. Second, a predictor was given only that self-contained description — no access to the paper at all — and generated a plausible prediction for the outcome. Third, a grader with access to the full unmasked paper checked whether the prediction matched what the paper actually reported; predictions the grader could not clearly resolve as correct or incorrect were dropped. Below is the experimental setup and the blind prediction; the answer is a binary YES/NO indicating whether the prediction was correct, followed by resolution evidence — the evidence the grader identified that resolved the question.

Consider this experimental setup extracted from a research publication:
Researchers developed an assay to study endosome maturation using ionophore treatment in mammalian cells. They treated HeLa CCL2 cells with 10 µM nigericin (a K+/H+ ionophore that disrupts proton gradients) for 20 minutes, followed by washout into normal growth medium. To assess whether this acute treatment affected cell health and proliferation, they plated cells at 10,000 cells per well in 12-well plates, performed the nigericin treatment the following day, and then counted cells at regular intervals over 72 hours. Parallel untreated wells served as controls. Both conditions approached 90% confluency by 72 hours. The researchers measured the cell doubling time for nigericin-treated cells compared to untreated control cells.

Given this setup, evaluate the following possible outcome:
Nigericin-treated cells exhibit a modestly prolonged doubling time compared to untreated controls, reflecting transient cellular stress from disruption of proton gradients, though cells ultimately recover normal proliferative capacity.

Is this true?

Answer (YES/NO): YES